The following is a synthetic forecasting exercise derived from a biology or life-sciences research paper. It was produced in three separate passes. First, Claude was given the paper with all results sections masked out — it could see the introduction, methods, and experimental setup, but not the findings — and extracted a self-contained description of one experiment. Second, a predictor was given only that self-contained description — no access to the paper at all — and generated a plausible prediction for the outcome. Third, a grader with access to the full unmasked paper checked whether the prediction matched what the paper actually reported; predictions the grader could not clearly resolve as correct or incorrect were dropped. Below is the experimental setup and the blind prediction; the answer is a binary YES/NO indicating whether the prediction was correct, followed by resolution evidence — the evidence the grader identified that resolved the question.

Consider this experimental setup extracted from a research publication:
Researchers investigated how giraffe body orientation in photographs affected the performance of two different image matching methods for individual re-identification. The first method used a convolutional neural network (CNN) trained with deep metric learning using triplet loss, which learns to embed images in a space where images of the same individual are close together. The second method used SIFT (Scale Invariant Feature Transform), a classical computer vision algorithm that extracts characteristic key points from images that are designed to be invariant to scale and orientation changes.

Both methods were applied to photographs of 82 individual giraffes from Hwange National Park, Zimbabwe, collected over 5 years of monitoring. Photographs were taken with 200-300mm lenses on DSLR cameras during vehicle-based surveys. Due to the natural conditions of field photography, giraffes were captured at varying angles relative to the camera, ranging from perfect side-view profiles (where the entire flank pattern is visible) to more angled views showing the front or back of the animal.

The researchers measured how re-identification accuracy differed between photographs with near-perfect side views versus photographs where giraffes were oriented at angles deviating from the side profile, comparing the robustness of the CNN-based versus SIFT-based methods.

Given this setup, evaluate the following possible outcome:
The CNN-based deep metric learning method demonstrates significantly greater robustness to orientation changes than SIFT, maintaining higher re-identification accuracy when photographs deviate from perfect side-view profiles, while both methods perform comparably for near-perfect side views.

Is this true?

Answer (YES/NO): NO